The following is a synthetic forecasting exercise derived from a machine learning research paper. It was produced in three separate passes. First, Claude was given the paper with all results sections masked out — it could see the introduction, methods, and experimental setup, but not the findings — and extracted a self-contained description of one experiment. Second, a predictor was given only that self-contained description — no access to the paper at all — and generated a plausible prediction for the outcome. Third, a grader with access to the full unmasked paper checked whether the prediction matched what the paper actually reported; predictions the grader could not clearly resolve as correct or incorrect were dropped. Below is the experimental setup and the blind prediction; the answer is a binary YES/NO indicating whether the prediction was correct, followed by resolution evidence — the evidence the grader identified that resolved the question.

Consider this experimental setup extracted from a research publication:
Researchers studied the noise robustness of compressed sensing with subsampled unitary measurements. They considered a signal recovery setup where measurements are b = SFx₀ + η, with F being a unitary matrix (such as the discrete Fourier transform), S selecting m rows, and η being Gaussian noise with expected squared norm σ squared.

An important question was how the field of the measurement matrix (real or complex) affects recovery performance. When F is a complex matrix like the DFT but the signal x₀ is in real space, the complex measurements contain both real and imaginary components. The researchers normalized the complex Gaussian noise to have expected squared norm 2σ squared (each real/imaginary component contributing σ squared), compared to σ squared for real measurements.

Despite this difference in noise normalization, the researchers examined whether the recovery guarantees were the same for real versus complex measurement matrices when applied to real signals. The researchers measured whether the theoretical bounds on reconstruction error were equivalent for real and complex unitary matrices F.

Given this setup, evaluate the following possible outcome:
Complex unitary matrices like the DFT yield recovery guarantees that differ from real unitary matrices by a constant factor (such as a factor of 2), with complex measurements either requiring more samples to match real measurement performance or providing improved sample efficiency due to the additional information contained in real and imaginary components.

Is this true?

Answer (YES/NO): NO